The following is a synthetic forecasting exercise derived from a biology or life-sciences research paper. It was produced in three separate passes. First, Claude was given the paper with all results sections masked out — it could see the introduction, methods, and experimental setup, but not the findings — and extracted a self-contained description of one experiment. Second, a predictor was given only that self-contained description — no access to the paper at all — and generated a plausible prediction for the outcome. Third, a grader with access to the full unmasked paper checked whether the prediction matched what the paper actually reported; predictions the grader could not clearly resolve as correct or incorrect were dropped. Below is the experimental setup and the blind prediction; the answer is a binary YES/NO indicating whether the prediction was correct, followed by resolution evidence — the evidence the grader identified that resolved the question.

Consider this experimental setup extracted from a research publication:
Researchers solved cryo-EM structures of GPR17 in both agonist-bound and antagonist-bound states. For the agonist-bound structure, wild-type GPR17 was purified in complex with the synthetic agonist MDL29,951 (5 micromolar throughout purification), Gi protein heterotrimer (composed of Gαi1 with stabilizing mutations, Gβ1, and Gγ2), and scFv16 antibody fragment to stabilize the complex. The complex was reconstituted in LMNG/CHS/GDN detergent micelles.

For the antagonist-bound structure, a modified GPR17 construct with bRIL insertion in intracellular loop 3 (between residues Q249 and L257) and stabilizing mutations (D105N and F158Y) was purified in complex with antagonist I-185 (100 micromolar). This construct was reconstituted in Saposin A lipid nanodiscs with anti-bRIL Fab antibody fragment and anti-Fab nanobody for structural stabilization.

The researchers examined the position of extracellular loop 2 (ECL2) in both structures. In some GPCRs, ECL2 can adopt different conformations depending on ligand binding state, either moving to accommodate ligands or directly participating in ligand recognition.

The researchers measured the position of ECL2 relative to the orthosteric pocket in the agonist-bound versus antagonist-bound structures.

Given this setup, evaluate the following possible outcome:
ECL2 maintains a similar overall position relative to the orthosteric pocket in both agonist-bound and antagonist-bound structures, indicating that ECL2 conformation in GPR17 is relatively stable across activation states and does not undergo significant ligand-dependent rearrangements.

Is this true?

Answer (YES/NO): YES